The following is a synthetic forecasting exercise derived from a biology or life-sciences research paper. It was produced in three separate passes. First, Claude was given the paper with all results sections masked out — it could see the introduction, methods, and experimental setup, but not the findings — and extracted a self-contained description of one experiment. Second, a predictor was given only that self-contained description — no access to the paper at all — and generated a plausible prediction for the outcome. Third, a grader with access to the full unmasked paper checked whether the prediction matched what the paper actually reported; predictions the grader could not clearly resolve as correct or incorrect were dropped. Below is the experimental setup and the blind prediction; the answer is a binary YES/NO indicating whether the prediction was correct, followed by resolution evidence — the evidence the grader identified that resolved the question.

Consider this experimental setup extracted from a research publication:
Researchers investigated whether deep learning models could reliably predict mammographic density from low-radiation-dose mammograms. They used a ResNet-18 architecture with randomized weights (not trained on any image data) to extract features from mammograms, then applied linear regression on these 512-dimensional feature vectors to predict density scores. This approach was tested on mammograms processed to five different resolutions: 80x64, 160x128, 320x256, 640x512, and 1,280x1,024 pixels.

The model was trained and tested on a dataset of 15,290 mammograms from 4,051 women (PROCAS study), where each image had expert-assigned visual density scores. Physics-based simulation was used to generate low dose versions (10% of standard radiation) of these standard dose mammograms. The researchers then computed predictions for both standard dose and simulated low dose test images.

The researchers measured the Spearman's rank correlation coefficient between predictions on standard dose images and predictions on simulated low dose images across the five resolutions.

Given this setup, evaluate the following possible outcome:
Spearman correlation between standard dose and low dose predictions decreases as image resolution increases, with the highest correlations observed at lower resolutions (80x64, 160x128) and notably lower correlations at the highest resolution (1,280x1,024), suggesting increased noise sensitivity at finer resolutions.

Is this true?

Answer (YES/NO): NO